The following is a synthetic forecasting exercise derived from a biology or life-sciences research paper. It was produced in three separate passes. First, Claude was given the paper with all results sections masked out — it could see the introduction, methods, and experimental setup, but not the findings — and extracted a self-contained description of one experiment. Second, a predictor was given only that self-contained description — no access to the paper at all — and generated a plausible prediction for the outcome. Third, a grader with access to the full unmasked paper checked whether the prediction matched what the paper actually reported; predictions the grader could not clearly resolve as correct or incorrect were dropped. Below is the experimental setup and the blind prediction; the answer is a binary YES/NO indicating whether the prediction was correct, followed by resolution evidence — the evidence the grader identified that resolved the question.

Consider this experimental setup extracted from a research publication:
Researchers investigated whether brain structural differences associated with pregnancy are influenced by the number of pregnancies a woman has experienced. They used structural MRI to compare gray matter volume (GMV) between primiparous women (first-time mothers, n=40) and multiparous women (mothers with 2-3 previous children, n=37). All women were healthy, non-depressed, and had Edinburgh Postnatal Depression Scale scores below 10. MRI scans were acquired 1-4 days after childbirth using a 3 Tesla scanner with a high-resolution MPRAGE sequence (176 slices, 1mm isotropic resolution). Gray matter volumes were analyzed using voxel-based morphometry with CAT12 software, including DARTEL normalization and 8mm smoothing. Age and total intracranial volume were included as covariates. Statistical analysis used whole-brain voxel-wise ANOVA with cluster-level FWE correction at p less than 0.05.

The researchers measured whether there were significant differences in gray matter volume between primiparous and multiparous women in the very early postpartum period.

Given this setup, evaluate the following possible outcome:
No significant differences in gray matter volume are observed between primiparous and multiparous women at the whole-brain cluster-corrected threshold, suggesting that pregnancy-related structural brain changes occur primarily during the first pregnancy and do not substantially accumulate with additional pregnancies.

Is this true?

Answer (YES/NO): YES